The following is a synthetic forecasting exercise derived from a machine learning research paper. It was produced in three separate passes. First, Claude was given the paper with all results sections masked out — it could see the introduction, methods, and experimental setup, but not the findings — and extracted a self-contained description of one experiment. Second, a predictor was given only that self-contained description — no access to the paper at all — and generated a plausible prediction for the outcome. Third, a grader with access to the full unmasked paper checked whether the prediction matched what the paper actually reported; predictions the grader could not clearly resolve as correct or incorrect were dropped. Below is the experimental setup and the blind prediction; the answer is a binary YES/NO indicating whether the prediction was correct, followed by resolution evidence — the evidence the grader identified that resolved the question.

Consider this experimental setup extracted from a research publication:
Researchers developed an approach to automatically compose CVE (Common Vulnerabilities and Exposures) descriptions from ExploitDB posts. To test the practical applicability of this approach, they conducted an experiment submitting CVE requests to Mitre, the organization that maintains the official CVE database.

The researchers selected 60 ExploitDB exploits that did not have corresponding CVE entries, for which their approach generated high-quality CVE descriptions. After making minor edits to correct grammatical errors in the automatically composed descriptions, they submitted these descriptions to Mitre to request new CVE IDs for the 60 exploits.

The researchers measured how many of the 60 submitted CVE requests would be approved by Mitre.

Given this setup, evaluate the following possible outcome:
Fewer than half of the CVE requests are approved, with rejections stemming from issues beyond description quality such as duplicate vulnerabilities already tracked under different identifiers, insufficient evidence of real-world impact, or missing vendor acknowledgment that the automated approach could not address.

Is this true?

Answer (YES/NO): YES